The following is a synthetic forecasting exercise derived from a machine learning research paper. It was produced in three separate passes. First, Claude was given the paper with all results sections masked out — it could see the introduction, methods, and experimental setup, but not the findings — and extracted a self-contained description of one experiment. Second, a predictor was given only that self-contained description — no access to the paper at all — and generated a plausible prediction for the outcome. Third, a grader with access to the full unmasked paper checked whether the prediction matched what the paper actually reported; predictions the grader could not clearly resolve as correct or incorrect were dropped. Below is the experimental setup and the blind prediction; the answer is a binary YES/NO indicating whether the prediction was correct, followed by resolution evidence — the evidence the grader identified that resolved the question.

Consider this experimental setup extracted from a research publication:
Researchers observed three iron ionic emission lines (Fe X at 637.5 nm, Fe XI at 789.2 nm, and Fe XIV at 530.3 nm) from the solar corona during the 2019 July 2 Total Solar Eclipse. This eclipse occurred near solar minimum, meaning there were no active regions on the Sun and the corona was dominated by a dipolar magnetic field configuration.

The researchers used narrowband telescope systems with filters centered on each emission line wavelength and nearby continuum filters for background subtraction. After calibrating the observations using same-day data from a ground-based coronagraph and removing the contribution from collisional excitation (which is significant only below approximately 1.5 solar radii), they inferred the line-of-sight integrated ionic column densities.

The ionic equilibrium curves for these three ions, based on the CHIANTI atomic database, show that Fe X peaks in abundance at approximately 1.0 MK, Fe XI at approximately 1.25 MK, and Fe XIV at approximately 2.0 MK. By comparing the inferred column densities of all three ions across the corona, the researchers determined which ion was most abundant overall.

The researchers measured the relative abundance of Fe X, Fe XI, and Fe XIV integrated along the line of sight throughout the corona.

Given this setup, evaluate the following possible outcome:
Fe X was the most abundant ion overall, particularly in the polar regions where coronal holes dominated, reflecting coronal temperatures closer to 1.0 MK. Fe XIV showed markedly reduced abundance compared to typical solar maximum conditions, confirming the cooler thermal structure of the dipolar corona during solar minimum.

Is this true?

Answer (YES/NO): NO